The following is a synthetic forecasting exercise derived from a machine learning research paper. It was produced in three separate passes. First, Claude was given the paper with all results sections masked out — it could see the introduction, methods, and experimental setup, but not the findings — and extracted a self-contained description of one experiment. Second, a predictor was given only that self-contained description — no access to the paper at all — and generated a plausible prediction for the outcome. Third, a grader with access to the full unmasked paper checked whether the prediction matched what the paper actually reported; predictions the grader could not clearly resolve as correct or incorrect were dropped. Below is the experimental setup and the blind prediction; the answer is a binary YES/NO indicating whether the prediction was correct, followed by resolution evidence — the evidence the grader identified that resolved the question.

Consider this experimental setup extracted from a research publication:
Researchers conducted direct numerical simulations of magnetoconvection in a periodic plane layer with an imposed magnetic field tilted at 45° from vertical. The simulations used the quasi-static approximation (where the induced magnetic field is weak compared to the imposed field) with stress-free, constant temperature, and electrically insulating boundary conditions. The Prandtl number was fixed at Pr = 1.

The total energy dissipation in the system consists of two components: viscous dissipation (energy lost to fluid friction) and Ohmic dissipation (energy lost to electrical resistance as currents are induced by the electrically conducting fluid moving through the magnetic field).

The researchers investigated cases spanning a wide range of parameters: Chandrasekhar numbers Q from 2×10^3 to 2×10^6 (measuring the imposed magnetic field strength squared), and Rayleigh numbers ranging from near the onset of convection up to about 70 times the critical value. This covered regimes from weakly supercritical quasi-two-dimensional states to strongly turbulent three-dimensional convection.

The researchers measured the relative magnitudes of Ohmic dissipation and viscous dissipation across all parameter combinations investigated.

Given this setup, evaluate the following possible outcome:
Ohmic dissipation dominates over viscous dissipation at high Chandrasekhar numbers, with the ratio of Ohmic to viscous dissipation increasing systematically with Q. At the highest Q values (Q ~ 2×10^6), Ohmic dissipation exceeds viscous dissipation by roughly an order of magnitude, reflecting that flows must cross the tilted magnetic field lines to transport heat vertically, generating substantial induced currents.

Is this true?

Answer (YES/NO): NO